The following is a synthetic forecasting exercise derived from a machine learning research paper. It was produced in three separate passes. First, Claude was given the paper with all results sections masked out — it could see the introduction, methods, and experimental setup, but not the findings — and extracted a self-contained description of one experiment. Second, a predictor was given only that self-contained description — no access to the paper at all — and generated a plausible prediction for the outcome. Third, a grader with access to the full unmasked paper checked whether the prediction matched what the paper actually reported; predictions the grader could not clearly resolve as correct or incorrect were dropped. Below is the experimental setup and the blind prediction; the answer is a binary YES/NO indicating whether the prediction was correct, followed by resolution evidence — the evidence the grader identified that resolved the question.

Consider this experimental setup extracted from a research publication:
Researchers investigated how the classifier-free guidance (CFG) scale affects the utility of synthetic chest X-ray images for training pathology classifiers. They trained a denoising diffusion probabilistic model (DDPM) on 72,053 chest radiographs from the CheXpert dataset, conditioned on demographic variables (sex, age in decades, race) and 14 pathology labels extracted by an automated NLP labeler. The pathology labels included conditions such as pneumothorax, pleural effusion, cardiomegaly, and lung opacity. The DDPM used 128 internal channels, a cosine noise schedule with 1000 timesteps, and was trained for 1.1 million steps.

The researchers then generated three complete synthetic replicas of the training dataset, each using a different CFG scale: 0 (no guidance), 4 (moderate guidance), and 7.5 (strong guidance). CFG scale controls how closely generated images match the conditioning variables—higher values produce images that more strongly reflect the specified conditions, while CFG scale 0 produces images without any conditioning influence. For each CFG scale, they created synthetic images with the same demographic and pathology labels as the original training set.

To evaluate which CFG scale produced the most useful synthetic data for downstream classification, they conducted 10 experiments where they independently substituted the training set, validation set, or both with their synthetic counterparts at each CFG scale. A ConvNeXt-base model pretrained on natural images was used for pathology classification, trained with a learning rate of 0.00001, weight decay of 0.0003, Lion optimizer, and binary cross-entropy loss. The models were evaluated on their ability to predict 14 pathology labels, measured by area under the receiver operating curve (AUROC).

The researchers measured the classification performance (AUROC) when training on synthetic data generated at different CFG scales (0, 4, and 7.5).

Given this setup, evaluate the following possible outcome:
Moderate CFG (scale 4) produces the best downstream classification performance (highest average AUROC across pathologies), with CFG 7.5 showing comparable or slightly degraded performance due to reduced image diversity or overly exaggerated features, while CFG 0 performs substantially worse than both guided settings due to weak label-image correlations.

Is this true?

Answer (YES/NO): NO